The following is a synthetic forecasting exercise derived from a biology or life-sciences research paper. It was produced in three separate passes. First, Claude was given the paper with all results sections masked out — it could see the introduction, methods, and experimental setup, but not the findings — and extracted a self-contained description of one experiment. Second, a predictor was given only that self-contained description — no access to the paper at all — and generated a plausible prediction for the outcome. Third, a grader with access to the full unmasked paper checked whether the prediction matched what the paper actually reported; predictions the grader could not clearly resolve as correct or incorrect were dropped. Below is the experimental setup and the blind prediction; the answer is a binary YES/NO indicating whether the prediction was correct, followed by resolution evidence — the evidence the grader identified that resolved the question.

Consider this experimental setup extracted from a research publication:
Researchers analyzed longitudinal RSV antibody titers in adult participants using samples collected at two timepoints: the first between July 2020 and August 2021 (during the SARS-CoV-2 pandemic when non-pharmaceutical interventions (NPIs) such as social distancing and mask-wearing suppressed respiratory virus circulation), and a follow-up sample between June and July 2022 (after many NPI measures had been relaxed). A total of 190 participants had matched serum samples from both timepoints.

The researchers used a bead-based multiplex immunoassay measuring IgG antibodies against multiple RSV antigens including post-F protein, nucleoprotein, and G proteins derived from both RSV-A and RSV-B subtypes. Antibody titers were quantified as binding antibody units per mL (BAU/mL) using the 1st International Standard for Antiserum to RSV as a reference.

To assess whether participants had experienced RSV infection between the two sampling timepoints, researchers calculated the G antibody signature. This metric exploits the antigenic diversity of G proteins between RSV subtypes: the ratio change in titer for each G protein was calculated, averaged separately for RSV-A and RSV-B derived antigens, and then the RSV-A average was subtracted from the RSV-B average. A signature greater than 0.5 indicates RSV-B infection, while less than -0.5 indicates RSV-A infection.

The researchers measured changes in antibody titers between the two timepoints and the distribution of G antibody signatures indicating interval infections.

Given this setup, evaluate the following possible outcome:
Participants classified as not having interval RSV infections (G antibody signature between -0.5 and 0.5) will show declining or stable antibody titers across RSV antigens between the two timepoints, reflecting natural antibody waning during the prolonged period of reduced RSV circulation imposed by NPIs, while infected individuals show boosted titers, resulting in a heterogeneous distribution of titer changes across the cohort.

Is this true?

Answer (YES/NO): NO